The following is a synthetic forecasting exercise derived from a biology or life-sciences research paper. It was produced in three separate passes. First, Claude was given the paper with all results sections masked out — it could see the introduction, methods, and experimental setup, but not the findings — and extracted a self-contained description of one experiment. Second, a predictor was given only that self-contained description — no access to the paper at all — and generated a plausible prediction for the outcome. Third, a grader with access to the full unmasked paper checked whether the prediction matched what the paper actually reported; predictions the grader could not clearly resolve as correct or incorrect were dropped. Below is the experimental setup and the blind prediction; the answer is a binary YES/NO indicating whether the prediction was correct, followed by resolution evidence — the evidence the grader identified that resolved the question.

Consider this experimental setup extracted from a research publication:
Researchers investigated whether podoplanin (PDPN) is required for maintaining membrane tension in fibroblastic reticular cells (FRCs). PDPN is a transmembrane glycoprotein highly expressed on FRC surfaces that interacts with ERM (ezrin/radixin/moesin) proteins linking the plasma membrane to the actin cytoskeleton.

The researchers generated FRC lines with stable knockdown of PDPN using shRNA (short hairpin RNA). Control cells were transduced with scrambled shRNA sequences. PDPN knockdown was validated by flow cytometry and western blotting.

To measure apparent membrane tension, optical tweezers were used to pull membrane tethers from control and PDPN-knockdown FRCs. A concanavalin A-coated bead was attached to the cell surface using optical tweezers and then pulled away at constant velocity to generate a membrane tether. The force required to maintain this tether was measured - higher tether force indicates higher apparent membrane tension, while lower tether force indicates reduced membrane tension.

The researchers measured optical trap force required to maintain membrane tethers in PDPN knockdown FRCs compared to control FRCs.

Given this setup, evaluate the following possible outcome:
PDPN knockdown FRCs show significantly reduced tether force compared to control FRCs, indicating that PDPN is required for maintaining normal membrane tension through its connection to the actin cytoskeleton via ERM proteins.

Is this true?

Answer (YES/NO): YES